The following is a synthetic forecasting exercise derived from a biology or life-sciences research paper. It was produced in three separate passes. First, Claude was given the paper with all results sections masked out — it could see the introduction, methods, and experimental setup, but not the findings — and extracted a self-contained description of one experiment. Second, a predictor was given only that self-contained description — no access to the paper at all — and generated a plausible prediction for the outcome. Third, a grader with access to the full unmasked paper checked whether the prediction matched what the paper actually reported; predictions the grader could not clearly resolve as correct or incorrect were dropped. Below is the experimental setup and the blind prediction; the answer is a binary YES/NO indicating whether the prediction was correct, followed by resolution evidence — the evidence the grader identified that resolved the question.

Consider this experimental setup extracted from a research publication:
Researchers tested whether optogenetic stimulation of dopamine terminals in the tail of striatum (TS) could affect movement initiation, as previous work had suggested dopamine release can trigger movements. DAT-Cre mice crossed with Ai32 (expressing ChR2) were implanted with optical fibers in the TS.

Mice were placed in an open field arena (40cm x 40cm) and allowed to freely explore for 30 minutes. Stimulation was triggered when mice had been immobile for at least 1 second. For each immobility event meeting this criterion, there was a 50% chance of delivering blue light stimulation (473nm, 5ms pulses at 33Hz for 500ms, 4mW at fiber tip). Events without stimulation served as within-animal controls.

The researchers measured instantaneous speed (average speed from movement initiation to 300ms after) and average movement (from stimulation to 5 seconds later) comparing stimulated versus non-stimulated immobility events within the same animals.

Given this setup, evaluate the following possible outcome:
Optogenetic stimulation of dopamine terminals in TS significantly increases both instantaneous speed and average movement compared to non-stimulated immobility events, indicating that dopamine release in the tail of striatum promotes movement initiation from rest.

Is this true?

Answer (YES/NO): NO